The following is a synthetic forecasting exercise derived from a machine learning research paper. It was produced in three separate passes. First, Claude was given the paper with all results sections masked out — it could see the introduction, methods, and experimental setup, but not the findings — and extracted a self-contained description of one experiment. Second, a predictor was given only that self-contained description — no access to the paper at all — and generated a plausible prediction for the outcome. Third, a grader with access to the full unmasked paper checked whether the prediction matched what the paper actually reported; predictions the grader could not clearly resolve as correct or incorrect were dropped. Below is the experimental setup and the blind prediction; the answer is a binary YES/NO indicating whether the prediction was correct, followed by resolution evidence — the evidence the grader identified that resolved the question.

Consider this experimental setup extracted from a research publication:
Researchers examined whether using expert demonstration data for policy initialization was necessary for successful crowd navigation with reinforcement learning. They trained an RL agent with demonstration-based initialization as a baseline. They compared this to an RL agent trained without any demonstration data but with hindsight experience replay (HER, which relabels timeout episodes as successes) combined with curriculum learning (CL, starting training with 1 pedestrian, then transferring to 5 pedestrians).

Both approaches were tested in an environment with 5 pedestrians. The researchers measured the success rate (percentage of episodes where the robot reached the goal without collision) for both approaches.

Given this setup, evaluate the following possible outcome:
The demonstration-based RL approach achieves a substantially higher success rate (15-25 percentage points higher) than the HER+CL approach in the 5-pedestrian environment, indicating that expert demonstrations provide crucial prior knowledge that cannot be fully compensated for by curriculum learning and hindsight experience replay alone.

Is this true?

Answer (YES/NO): NO